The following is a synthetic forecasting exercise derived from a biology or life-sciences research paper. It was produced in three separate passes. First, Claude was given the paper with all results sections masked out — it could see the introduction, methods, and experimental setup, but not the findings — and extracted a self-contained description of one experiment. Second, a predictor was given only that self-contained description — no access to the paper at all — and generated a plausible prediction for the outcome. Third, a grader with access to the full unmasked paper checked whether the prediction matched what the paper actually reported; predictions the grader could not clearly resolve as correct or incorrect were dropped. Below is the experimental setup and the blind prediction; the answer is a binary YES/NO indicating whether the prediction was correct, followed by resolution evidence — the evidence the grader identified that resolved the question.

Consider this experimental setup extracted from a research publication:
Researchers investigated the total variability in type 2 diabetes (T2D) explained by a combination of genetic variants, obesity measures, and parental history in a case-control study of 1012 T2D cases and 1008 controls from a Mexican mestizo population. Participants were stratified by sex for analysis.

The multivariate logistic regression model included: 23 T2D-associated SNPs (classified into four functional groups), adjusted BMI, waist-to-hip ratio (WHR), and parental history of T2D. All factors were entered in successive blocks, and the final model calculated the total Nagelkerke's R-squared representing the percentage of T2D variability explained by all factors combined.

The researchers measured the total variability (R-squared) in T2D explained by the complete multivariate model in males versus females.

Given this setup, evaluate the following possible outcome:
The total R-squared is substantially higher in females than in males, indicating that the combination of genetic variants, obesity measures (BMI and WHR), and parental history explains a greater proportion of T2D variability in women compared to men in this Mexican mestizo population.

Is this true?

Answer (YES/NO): NO